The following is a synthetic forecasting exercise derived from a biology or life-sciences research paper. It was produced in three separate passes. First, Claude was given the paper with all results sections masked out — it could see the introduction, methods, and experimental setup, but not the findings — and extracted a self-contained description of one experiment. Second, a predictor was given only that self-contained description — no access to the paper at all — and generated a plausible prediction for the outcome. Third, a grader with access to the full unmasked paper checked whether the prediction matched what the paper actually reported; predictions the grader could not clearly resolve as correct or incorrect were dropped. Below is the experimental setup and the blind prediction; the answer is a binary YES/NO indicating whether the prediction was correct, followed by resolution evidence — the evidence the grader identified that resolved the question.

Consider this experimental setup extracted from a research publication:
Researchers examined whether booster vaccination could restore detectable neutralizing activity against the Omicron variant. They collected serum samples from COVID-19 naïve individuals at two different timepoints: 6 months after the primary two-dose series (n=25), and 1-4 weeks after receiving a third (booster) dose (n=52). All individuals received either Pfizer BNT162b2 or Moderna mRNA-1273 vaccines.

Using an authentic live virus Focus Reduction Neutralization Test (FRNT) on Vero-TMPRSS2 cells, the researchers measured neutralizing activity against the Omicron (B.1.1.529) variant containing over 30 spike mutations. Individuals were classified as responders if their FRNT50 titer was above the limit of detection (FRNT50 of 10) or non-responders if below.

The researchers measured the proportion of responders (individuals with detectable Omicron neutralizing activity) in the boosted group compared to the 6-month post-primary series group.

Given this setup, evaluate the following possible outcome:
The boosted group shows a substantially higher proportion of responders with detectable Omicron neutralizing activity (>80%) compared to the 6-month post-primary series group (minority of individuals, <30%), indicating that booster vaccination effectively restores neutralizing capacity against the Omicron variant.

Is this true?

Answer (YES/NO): YES